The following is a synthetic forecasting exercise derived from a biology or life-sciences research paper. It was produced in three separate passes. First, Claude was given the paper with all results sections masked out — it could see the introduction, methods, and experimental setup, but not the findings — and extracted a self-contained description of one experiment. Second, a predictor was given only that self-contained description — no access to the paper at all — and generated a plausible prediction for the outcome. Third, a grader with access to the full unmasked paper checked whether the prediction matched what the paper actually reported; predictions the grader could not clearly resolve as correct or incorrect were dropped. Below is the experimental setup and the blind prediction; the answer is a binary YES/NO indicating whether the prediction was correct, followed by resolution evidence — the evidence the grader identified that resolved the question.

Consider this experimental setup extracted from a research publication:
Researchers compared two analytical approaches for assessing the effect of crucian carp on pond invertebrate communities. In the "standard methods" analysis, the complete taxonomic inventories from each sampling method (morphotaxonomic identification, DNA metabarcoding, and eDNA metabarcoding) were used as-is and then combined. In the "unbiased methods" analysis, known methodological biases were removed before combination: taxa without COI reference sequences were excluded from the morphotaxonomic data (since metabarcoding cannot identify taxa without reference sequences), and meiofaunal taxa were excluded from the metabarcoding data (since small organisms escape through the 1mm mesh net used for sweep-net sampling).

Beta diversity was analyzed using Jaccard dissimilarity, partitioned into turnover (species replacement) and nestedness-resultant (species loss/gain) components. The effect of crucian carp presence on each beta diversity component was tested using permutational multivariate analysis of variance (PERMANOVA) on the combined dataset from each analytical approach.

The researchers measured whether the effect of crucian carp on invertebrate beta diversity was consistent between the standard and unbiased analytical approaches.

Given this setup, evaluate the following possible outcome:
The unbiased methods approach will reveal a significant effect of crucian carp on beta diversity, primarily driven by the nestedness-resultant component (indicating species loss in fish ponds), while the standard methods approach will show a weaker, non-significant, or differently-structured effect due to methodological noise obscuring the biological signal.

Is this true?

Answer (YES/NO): NO